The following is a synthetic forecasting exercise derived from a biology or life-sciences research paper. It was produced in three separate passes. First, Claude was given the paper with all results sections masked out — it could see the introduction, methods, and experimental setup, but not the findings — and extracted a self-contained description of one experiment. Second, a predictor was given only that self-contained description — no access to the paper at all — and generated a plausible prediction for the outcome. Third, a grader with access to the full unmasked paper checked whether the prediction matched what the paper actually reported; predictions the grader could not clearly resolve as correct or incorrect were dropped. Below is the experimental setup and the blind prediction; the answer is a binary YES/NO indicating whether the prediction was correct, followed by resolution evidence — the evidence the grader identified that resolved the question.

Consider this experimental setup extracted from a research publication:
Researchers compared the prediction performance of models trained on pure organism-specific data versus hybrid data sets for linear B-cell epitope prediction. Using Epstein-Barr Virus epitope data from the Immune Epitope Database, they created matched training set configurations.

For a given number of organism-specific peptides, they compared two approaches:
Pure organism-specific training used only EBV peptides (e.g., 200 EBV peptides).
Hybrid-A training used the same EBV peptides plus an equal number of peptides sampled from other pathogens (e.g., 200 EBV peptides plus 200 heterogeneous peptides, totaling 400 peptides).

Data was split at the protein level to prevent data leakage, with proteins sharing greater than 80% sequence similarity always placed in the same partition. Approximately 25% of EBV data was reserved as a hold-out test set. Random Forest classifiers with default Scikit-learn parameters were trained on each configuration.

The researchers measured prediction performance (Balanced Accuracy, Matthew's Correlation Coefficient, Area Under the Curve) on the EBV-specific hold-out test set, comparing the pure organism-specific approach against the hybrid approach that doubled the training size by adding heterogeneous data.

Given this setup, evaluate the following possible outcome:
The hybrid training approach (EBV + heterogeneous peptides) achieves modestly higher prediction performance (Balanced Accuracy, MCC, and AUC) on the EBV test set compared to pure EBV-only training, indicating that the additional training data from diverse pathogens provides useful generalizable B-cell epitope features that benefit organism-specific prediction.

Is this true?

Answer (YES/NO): NO